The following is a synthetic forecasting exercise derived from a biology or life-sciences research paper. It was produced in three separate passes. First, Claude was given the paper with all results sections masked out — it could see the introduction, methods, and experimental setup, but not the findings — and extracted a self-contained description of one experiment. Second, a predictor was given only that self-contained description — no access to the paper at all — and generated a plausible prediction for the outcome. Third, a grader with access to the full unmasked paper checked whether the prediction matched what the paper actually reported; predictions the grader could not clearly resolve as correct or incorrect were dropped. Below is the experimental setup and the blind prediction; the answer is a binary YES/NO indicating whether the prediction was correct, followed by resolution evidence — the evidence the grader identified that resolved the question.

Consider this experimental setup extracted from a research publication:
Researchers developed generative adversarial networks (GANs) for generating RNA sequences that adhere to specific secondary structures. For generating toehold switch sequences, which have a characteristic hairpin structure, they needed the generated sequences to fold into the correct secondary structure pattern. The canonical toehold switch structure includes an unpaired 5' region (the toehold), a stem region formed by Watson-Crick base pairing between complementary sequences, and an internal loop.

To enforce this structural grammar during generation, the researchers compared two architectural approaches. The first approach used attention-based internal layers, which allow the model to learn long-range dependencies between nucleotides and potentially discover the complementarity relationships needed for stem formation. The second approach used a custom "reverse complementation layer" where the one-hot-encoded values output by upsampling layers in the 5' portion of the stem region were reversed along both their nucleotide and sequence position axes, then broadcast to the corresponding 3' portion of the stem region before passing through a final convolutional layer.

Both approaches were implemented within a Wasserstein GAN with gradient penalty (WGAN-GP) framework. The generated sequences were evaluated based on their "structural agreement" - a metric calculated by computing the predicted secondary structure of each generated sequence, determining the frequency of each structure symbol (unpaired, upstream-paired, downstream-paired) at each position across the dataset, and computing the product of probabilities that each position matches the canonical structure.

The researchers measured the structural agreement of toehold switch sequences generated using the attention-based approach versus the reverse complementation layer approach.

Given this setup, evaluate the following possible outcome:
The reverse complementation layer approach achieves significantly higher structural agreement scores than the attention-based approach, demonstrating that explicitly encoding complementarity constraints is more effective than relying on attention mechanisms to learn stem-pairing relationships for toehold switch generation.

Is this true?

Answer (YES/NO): YES